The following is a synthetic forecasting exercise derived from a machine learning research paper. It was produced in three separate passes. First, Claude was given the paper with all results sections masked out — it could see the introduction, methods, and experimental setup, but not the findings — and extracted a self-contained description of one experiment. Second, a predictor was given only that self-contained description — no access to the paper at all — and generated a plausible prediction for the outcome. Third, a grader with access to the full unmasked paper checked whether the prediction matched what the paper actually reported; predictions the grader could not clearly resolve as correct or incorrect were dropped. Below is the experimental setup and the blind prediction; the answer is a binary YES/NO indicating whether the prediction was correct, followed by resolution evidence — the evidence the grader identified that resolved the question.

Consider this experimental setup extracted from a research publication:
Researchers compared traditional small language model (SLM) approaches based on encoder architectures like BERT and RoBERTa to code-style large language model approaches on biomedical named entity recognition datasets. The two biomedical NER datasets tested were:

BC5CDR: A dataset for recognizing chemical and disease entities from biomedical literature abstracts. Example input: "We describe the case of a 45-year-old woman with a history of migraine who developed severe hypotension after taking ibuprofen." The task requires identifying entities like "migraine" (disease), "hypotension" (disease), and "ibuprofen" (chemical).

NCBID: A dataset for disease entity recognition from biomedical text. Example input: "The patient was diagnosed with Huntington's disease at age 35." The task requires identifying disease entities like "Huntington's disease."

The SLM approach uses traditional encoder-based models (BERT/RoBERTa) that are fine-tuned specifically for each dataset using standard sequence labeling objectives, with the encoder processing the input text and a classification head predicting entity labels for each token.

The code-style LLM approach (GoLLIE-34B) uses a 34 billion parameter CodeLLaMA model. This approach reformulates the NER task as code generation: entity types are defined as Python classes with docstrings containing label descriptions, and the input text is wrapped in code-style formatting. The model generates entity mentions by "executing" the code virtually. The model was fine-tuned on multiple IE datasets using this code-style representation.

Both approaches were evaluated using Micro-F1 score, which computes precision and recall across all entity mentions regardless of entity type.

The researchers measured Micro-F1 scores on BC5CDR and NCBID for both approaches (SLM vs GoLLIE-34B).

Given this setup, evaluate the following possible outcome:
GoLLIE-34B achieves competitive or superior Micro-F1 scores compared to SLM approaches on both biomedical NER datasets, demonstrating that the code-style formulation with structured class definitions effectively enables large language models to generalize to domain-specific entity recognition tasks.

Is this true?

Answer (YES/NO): NO